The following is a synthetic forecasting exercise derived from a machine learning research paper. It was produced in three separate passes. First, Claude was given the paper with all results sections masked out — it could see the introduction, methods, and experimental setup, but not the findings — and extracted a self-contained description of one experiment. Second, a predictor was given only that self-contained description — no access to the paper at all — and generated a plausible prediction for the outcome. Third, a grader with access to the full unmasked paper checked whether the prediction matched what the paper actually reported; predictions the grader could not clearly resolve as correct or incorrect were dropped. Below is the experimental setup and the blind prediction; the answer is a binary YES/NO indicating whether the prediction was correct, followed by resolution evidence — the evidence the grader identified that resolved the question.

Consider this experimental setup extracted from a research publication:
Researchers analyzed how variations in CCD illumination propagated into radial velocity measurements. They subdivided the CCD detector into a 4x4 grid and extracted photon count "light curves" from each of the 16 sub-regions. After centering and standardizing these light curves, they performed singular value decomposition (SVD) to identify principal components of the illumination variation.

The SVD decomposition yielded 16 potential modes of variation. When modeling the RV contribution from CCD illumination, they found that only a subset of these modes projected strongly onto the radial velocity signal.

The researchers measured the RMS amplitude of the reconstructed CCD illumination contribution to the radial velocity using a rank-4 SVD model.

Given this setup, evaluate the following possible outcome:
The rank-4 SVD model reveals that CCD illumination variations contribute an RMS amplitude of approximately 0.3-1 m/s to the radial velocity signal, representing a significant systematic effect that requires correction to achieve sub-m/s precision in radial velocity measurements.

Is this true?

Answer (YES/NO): YES